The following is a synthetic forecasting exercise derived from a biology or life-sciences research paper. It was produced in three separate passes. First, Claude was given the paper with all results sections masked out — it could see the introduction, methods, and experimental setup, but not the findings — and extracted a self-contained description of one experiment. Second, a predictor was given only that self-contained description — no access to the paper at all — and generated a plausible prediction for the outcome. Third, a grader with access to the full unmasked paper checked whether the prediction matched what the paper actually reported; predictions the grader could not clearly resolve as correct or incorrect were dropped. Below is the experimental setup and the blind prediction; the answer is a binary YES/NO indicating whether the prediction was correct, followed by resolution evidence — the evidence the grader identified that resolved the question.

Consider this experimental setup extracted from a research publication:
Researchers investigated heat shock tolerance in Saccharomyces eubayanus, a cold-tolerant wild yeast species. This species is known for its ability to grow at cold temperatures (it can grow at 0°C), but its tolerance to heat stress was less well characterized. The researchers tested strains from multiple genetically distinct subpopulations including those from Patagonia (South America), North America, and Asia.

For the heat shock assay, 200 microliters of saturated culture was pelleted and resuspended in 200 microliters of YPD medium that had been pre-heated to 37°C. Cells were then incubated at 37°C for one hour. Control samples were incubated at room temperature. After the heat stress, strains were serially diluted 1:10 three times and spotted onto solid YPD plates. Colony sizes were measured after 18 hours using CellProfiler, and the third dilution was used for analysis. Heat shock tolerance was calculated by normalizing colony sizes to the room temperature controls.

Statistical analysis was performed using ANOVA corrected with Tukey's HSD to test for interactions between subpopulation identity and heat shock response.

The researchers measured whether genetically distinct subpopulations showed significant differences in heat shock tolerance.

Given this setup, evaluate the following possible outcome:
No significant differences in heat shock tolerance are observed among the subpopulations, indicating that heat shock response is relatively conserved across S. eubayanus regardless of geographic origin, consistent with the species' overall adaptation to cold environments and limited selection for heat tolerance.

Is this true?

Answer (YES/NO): YES